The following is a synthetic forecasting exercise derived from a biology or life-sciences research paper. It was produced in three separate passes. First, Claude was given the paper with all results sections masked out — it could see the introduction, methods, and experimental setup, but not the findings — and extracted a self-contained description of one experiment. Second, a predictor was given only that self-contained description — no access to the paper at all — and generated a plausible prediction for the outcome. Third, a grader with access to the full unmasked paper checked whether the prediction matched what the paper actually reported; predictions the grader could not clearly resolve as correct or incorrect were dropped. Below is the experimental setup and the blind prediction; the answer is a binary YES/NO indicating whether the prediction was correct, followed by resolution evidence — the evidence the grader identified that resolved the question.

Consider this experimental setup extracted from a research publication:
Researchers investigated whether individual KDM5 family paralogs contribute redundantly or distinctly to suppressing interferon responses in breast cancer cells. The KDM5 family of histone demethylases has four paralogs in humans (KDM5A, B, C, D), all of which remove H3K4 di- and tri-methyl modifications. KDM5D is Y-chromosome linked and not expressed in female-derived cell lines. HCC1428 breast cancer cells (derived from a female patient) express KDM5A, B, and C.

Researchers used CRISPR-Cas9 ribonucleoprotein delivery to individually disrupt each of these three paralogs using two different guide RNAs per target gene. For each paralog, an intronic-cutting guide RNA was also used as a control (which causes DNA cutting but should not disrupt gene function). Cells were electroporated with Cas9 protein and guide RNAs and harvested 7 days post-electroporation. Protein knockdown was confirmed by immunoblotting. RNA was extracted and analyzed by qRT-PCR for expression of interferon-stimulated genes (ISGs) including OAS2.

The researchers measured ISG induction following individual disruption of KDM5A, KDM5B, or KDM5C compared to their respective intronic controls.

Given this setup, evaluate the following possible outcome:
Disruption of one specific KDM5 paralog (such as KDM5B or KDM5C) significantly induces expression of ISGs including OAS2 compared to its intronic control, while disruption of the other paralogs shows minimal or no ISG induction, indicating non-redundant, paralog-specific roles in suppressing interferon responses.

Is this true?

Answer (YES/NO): YES